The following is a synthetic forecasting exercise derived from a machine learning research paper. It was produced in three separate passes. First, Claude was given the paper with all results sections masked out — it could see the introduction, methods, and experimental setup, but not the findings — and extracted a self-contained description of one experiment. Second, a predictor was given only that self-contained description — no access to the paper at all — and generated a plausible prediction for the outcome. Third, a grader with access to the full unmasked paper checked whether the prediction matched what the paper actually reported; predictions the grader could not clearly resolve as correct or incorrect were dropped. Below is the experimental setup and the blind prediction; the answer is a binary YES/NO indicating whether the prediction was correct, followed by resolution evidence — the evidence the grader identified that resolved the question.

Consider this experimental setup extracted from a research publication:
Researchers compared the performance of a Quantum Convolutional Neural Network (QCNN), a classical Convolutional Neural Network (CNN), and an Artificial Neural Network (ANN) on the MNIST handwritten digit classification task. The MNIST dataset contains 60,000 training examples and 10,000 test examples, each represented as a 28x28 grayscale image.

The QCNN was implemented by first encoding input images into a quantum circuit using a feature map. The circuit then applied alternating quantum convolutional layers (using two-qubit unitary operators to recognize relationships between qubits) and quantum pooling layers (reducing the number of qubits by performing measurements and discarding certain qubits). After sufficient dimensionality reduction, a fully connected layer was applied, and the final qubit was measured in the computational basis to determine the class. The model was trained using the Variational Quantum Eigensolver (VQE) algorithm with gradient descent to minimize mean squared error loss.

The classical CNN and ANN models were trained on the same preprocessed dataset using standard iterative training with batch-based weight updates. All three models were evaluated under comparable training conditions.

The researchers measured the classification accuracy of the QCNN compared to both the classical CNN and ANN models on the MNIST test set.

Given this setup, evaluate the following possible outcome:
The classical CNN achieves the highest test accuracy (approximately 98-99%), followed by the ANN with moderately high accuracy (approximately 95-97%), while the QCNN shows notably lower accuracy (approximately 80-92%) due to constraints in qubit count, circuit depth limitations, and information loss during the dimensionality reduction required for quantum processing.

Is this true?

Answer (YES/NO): NO